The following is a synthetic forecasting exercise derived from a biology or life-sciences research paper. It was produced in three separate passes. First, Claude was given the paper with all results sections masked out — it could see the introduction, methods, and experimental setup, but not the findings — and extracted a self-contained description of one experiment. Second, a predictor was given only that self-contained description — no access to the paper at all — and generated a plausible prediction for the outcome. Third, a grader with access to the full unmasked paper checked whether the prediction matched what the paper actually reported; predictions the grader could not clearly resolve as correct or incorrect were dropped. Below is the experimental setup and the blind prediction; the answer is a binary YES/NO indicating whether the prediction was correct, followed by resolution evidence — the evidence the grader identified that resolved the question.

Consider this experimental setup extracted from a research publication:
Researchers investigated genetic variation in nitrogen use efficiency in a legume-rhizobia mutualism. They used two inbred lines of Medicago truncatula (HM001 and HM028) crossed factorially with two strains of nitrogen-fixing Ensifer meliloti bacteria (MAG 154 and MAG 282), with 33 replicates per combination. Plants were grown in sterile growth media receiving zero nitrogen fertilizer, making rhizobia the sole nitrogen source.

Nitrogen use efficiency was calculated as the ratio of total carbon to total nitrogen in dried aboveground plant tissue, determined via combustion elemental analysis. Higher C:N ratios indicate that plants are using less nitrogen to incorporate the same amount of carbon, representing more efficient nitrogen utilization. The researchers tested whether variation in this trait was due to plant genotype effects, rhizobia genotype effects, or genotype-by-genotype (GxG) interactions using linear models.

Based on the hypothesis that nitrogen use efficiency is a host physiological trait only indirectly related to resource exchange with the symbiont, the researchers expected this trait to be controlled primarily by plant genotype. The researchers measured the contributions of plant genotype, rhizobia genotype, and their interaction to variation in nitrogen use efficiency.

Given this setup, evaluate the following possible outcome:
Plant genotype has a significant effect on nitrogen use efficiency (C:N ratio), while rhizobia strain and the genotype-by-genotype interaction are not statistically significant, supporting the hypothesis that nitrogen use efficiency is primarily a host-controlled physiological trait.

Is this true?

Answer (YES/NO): NO